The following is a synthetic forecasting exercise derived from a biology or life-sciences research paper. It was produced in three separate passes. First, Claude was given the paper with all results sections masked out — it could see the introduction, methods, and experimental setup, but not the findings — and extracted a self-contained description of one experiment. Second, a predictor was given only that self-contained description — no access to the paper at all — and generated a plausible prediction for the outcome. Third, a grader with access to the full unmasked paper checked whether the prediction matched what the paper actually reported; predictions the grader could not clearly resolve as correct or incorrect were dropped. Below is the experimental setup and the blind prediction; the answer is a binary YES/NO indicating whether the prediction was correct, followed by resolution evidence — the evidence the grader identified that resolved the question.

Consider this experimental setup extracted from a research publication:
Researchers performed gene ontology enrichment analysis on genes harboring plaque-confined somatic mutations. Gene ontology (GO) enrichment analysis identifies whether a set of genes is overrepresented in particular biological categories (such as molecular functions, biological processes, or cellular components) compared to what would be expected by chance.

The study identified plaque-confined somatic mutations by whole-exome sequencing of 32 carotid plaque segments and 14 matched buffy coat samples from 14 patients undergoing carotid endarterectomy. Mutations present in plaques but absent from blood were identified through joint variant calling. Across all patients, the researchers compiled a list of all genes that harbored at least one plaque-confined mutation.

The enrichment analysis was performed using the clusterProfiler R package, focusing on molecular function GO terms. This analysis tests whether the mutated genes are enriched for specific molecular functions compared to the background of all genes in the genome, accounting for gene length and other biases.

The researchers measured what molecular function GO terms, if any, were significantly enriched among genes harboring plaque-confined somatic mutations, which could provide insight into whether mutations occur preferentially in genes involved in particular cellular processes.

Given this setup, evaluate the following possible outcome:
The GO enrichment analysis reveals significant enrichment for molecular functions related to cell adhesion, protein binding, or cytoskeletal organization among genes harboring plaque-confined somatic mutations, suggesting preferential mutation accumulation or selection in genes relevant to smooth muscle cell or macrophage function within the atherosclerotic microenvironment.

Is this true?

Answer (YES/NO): NO